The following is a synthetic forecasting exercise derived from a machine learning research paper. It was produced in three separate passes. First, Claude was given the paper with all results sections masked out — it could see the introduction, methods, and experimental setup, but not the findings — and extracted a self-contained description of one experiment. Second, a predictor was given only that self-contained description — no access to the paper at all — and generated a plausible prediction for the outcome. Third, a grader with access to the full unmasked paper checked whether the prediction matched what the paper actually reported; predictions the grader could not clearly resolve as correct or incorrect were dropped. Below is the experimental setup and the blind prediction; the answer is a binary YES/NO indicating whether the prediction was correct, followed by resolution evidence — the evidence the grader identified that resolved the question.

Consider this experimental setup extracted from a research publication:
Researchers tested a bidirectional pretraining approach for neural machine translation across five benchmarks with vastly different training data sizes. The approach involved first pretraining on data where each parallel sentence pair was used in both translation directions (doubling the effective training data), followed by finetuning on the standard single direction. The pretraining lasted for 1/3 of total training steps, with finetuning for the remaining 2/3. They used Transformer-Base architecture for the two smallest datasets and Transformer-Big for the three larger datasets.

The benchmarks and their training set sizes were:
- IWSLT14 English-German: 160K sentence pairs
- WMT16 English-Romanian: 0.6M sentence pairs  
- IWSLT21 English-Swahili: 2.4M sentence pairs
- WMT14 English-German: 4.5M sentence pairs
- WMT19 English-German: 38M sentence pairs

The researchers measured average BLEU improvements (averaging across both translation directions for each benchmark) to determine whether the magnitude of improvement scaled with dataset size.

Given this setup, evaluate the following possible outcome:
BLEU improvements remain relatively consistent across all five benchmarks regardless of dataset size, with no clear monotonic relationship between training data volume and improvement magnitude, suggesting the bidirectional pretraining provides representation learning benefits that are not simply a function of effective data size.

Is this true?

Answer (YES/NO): YES